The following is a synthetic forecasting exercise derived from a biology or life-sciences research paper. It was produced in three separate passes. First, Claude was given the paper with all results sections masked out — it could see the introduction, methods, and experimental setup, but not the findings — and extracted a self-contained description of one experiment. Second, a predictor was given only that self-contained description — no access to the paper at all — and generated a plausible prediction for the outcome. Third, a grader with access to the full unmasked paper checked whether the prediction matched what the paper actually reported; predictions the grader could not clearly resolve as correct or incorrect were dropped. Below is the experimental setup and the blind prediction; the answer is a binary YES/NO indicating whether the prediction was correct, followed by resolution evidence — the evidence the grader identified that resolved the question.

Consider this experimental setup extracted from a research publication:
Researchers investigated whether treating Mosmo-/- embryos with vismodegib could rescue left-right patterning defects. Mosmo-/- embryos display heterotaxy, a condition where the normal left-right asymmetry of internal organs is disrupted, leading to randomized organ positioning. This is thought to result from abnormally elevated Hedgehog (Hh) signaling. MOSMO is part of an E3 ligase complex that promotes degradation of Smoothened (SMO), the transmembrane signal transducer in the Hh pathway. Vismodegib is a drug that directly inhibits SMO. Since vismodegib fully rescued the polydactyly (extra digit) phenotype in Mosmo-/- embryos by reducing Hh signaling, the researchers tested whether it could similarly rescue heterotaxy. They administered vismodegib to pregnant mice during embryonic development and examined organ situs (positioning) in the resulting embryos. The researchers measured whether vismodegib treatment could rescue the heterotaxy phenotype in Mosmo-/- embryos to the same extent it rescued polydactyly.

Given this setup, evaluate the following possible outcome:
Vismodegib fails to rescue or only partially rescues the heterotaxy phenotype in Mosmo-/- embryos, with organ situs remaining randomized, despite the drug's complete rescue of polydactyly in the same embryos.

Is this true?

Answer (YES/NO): YES